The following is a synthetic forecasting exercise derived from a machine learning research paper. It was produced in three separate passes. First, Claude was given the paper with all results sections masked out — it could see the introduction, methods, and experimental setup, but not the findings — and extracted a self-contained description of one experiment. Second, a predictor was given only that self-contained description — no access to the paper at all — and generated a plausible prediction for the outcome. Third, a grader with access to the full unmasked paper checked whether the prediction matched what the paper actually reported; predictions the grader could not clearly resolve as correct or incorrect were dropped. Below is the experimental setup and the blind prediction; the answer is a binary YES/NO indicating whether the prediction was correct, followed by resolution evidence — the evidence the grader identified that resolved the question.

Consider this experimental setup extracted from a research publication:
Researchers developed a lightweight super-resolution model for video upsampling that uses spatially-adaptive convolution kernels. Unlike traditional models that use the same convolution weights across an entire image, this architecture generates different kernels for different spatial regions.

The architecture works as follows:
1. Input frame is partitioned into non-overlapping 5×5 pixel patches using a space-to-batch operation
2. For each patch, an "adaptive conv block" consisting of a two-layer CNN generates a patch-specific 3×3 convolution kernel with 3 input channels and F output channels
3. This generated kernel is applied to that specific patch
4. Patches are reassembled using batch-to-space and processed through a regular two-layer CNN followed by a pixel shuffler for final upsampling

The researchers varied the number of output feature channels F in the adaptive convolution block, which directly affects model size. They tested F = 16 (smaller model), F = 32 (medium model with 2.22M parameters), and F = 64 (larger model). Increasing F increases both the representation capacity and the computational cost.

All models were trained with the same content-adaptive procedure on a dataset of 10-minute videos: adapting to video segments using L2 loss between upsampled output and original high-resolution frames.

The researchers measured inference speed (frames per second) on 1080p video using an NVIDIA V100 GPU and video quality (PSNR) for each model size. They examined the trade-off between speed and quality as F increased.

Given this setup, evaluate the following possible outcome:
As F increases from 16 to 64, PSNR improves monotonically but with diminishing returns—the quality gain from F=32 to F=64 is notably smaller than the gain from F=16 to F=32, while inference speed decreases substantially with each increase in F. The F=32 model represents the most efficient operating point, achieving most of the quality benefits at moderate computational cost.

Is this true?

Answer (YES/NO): YES